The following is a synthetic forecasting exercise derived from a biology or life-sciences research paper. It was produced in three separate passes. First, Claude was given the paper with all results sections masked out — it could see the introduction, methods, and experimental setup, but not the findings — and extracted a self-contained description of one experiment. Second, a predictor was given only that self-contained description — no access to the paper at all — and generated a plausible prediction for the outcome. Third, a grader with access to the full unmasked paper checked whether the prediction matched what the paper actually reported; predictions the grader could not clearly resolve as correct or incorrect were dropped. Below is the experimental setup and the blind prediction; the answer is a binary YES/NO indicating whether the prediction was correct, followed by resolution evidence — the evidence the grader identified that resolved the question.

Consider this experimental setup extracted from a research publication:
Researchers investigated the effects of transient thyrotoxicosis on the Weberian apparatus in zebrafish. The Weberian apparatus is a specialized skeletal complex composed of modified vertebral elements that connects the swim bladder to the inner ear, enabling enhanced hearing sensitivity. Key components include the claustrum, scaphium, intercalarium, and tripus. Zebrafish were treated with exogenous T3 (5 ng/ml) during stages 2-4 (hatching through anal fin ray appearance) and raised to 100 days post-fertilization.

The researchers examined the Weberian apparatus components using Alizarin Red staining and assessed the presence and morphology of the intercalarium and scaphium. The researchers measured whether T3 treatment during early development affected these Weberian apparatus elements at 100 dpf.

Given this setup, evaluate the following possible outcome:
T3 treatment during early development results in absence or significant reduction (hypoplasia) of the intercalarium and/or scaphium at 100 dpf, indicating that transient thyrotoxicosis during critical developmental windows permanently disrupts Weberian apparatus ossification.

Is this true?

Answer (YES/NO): YES